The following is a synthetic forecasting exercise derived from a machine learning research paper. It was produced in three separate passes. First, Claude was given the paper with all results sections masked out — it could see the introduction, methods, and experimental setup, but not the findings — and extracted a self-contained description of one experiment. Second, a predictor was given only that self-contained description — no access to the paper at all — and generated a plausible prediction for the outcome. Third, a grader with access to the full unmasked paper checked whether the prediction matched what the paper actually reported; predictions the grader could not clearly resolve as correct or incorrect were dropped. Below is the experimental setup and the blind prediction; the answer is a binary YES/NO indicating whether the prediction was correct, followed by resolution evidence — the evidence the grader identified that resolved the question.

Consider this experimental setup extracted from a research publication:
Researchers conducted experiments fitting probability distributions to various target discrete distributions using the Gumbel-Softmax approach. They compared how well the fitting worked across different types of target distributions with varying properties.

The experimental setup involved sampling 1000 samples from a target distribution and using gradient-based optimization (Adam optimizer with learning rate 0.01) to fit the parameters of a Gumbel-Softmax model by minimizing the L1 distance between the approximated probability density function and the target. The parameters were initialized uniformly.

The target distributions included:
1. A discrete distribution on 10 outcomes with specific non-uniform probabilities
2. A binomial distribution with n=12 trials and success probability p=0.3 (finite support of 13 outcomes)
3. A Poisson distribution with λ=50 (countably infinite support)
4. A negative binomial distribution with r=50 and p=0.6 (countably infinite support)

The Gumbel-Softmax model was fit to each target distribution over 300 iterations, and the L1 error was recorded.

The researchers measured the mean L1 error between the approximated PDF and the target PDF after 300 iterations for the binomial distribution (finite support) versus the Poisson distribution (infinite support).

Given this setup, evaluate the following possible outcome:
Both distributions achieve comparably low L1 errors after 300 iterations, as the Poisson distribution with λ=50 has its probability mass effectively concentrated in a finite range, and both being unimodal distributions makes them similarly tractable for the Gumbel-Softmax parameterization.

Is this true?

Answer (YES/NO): NO